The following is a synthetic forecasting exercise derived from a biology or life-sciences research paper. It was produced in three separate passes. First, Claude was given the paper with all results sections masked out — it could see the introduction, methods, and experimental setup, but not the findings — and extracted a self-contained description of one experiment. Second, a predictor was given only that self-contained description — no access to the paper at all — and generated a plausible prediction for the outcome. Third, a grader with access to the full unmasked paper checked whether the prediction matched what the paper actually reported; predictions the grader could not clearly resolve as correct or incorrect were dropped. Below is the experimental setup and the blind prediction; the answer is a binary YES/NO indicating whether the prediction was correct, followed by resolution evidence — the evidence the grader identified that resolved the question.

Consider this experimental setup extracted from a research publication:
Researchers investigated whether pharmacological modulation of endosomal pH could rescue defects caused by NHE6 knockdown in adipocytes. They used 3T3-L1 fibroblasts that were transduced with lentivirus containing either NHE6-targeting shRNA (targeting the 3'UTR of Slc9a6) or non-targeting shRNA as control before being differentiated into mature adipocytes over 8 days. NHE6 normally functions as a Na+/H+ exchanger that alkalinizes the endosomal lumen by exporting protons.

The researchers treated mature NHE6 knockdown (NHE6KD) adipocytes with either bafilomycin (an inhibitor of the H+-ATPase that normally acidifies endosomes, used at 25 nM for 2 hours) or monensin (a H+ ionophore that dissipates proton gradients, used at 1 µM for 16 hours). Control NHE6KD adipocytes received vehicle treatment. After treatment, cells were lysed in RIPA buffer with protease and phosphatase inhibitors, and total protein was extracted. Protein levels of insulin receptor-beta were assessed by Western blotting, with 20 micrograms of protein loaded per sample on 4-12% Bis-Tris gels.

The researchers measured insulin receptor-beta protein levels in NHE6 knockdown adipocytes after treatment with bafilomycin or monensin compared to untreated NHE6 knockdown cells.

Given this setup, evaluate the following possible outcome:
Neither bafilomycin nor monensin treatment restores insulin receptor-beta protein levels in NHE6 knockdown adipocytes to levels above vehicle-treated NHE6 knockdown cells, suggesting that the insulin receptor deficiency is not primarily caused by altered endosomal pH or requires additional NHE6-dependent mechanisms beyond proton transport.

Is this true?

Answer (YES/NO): NO